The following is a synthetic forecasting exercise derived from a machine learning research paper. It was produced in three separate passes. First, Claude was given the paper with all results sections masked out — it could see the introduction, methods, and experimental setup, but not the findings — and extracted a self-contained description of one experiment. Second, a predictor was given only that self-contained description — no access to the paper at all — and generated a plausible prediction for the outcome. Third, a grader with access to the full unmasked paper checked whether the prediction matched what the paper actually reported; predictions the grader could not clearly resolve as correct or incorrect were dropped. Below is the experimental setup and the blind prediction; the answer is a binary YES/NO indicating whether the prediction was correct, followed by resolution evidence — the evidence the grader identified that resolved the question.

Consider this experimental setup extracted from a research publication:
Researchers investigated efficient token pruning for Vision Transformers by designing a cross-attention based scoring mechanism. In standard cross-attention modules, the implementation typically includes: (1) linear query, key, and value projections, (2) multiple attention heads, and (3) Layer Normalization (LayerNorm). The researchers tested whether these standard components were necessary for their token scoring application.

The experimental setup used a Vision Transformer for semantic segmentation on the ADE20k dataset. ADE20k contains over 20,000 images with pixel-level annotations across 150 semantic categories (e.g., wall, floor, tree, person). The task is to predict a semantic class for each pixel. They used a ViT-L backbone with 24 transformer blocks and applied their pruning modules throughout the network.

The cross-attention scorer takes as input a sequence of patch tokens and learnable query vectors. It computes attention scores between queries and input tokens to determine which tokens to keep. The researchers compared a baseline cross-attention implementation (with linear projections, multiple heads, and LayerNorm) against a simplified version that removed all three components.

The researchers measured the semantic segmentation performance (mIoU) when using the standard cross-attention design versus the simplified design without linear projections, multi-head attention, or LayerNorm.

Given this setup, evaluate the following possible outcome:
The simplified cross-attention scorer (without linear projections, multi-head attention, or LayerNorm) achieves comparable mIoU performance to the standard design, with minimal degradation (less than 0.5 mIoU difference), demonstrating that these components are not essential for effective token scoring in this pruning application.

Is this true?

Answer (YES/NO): NO